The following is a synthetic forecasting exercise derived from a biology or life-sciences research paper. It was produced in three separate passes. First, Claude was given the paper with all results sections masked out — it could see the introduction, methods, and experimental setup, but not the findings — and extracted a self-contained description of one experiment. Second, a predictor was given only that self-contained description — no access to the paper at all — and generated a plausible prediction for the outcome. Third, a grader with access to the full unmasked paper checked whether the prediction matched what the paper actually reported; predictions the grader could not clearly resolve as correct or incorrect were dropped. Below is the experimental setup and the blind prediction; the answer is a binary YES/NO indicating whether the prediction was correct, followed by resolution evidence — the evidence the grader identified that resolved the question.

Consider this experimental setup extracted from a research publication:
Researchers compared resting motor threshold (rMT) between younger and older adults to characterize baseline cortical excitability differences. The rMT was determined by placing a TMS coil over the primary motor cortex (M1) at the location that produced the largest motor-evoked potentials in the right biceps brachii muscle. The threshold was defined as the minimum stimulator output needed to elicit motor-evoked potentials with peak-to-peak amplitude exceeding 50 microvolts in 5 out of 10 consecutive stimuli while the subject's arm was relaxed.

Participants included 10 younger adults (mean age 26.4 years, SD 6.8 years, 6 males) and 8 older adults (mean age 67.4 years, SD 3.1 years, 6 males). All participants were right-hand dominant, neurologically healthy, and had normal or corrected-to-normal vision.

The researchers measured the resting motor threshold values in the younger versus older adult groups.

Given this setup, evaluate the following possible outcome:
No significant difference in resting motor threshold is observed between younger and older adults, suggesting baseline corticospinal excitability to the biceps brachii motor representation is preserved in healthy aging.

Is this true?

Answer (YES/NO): YES